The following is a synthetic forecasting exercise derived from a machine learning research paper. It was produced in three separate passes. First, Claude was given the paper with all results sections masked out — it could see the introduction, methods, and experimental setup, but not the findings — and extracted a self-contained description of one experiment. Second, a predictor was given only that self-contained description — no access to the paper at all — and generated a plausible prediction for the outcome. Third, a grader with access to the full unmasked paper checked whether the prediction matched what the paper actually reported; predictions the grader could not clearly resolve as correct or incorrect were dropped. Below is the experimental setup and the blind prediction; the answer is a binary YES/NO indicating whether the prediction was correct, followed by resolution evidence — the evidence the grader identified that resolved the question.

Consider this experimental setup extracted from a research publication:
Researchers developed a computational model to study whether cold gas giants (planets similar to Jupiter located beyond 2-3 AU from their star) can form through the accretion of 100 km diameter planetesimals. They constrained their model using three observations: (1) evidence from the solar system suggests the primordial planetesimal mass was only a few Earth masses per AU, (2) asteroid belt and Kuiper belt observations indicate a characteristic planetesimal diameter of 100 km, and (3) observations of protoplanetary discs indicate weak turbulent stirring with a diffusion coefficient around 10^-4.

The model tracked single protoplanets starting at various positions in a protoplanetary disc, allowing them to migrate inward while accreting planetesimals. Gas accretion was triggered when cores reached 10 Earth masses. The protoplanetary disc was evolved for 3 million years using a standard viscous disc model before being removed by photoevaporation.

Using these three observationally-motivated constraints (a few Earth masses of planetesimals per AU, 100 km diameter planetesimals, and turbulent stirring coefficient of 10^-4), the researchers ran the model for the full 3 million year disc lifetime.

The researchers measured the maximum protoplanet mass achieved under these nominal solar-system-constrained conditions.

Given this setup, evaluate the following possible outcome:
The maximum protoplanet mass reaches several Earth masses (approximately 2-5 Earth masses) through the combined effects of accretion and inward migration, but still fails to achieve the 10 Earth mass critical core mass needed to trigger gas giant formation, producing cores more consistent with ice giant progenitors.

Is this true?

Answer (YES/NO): NO